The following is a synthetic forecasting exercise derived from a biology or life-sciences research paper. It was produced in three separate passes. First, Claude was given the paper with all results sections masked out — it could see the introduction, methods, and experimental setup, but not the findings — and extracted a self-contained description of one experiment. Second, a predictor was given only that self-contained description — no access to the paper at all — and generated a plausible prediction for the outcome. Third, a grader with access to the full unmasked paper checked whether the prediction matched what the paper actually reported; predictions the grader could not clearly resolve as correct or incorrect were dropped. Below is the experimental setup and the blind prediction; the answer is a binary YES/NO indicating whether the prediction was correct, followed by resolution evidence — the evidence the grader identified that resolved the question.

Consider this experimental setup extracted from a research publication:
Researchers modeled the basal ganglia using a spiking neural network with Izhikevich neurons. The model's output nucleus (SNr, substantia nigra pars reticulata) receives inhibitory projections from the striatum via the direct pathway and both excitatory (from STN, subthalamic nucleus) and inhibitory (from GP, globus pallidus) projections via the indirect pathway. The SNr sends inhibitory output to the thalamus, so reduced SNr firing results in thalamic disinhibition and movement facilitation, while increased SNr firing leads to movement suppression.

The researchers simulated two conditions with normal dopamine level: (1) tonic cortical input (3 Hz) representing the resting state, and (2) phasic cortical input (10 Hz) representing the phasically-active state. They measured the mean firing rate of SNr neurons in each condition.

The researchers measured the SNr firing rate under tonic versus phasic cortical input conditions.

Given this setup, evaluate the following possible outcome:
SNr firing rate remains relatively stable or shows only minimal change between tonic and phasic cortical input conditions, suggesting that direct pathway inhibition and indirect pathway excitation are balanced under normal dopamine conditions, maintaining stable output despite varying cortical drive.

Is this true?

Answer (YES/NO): NO